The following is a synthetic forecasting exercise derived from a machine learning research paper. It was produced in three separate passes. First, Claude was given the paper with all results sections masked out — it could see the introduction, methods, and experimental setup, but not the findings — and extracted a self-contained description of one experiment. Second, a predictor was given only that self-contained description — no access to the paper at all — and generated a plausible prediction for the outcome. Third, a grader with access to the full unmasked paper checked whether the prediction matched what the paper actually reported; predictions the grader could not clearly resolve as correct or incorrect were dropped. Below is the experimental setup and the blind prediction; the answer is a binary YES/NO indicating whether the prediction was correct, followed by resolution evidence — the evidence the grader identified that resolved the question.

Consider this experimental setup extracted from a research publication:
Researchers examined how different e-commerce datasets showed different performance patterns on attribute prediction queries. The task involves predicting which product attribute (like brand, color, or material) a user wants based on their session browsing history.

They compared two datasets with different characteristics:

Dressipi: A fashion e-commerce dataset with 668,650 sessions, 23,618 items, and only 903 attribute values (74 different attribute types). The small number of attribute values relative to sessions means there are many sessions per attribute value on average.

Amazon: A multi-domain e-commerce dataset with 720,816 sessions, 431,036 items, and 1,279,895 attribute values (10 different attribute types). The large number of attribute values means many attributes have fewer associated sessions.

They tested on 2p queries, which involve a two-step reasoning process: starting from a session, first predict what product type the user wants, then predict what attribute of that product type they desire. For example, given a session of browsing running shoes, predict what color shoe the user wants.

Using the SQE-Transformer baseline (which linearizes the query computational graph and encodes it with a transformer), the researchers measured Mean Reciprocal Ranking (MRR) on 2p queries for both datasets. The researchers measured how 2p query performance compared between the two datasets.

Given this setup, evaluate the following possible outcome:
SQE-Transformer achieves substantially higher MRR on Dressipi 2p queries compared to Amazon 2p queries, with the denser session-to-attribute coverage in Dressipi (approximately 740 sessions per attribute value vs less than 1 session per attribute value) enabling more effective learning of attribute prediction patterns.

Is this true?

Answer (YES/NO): YES